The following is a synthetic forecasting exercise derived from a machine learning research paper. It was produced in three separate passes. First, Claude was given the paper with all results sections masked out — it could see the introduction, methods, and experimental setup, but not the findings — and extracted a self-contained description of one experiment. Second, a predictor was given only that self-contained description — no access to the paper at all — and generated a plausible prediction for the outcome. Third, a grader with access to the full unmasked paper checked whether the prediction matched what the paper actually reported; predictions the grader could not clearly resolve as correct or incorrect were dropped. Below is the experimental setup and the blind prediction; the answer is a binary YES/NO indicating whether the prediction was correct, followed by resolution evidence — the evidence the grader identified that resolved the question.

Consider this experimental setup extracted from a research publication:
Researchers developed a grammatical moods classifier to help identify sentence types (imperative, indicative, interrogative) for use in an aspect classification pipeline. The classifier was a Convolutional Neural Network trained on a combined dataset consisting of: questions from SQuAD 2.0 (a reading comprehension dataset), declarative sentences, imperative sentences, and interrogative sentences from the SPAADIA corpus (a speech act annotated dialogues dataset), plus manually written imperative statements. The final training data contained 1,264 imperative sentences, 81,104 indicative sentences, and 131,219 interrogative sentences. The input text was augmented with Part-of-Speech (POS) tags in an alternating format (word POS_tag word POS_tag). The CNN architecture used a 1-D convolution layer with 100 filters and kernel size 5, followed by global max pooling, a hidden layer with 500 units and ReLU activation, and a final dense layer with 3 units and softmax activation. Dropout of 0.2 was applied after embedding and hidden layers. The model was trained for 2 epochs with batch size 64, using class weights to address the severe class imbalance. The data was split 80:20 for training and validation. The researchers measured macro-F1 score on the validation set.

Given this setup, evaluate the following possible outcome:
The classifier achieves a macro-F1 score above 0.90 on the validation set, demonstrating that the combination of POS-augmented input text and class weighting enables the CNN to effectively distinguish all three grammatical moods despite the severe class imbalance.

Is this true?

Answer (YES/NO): YES